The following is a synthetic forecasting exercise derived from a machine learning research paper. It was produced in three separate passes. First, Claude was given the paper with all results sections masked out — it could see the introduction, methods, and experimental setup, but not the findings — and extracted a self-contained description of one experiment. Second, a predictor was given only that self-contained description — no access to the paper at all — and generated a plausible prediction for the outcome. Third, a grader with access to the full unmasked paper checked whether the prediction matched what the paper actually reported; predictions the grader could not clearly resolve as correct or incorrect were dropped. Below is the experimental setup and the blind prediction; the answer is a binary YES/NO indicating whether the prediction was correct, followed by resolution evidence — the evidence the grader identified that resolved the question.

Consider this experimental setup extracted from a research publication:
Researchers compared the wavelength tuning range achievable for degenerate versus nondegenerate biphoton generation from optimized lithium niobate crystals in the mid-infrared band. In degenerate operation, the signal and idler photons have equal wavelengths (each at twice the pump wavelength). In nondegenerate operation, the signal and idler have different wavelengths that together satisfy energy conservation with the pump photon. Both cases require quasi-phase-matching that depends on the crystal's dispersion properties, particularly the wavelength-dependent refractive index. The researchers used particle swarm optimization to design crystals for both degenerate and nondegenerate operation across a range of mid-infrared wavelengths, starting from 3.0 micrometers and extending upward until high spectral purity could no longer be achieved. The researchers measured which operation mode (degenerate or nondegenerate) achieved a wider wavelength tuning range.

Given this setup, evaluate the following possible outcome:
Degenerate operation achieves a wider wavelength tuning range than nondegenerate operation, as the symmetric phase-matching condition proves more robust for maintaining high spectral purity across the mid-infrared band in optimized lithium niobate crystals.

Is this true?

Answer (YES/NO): YES